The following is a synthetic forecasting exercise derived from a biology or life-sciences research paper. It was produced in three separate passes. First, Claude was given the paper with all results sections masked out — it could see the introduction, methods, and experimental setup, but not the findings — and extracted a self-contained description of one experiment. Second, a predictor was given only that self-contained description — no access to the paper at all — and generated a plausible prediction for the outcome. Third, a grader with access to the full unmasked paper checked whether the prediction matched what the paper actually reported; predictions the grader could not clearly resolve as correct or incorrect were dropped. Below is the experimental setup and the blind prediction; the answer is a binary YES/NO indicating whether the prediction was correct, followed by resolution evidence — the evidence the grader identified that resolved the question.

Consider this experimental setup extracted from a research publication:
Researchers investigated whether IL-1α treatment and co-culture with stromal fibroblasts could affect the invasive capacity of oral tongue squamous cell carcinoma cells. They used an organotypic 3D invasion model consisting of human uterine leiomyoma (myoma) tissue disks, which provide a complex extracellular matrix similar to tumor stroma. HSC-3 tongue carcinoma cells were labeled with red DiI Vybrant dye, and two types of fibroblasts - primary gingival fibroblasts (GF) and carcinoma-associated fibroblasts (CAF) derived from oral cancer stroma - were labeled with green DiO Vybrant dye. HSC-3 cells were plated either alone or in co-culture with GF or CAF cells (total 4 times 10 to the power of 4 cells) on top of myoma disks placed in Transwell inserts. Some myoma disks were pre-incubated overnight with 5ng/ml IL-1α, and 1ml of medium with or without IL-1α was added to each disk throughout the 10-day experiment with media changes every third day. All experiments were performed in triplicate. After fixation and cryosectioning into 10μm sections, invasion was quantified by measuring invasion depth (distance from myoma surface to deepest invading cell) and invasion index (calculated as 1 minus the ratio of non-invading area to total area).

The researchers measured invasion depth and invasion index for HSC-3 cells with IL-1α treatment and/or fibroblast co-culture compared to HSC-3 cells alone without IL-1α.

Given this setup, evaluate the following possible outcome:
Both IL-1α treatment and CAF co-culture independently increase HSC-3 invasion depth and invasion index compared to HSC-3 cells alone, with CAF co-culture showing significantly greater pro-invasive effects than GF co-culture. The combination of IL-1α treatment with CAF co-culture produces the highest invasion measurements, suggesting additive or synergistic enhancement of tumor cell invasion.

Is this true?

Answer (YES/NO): NO